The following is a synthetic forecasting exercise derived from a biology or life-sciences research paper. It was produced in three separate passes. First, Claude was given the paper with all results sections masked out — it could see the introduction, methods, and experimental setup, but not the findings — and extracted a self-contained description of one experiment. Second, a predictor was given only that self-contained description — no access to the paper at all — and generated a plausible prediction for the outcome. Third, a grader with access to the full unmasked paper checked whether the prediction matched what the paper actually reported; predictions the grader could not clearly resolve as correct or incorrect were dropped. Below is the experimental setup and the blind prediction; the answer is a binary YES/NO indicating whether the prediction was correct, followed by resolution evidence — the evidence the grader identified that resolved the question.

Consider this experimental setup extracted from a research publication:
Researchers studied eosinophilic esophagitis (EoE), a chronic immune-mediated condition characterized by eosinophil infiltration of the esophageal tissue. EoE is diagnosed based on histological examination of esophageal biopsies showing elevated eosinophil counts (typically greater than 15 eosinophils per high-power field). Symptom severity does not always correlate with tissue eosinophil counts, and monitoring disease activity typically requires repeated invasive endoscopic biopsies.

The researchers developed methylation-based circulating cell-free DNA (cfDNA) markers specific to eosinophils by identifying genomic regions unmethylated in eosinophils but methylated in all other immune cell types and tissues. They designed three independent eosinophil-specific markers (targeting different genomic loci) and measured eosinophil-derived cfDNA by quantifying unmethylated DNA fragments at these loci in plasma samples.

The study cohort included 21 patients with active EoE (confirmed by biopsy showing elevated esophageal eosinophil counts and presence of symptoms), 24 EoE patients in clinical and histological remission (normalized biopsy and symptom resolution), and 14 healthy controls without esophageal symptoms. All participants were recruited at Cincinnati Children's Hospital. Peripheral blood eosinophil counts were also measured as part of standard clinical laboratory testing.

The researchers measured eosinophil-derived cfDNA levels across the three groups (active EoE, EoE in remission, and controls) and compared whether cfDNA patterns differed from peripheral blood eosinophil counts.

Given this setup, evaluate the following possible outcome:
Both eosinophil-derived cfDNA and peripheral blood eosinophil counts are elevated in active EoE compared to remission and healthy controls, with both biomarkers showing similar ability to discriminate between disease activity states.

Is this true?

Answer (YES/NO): NO